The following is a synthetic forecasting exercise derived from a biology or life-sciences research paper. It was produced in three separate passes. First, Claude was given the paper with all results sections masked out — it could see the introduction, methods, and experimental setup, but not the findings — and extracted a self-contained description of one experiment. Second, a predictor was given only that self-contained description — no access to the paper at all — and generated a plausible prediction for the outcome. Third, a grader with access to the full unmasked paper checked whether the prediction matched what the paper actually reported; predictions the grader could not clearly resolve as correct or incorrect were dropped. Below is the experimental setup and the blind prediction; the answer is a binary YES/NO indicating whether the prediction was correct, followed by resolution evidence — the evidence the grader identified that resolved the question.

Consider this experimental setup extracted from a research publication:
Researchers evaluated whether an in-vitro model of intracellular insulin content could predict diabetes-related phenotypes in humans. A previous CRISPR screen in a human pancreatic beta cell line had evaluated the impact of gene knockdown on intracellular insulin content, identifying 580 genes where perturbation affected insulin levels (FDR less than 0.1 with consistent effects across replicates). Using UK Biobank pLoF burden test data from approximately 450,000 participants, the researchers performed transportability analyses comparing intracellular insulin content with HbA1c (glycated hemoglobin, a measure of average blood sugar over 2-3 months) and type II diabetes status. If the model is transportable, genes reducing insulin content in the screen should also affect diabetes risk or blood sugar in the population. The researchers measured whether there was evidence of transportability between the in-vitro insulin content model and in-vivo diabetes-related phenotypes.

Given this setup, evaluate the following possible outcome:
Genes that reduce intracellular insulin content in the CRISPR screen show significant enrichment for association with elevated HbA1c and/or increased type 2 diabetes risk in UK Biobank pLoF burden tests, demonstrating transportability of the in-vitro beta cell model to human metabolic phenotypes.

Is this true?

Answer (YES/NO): NO